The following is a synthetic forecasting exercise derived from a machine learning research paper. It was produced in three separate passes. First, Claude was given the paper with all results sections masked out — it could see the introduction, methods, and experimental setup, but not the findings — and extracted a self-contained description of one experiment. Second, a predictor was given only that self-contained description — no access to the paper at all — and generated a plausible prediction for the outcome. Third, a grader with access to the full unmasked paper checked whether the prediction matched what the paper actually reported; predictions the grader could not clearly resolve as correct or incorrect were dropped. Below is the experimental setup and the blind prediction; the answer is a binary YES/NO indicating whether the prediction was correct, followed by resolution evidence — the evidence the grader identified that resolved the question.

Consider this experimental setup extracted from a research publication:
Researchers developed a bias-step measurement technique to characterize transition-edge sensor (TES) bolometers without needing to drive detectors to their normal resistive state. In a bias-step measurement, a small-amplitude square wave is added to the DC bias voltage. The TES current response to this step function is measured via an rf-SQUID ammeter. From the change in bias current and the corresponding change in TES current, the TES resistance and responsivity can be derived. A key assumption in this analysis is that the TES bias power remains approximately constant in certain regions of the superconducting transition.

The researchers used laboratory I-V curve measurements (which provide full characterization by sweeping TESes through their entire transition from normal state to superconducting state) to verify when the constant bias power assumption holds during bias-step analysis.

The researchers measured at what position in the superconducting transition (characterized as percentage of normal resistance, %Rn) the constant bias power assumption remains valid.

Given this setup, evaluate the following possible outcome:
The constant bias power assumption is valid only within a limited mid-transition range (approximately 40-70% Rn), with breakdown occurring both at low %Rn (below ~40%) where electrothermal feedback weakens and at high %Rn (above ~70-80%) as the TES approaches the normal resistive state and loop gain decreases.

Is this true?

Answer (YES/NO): NO